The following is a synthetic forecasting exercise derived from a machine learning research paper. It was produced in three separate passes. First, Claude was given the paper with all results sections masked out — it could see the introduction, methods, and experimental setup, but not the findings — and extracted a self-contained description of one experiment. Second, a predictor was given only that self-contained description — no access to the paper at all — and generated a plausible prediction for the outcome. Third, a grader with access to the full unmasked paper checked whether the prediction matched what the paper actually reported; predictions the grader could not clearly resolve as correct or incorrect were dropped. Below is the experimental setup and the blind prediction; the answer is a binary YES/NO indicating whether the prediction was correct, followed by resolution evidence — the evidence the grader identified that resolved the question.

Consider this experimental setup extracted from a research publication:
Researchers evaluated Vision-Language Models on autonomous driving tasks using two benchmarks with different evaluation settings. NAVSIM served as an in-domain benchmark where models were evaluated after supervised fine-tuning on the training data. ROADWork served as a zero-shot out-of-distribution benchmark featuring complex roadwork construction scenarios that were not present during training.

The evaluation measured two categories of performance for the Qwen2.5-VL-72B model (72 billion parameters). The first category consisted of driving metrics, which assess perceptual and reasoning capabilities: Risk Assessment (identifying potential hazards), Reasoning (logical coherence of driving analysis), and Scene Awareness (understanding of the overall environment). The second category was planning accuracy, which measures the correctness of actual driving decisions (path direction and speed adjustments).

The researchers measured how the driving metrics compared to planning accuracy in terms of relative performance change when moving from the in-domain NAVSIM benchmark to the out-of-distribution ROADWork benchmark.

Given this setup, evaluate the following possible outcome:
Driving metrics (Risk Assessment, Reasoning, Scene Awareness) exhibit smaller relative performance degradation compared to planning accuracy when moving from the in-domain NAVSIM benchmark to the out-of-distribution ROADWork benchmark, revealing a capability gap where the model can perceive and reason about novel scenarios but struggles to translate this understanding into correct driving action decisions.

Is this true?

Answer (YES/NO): YES